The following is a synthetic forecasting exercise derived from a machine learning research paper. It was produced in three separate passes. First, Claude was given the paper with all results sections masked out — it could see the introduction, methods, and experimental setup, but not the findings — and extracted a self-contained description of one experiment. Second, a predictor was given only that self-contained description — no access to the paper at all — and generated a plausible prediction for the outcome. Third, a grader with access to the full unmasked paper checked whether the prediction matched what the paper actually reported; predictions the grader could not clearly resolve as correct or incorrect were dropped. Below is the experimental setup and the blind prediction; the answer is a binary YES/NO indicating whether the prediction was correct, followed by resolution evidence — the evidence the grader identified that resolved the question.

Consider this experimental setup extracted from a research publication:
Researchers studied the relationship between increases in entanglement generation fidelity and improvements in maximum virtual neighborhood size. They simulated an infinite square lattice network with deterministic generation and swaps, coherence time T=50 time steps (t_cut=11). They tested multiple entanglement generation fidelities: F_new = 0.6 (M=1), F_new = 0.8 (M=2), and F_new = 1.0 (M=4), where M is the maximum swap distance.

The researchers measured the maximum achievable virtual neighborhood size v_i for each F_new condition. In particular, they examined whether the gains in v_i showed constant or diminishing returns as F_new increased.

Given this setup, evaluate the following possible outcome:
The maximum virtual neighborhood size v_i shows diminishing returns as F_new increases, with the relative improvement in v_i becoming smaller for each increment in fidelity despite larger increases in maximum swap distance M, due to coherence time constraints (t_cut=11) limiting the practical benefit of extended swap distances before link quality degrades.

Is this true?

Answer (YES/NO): YES